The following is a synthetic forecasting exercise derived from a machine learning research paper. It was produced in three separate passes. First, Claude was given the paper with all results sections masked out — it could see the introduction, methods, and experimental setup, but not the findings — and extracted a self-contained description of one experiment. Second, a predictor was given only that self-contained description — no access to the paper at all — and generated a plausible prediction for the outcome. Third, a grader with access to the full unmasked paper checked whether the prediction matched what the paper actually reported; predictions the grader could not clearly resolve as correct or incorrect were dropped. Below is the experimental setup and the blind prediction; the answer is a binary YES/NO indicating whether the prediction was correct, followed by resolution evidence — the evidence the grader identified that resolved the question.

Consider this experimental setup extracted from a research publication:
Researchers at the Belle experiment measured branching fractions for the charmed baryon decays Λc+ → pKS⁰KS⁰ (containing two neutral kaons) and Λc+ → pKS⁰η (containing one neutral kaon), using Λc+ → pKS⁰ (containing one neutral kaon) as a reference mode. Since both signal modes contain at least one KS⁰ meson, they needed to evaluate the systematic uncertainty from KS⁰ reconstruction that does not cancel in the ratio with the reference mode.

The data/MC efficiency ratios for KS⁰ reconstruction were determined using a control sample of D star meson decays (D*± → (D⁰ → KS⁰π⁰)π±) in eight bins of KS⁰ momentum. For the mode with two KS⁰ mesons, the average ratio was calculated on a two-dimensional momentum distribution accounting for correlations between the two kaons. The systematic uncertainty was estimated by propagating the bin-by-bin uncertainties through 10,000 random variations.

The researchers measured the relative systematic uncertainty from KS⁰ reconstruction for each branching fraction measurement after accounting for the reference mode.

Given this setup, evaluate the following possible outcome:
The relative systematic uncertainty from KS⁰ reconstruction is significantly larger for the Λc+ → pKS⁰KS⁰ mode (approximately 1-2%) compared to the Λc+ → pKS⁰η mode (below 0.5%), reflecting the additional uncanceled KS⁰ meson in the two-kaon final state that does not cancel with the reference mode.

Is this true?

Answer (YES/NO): YES